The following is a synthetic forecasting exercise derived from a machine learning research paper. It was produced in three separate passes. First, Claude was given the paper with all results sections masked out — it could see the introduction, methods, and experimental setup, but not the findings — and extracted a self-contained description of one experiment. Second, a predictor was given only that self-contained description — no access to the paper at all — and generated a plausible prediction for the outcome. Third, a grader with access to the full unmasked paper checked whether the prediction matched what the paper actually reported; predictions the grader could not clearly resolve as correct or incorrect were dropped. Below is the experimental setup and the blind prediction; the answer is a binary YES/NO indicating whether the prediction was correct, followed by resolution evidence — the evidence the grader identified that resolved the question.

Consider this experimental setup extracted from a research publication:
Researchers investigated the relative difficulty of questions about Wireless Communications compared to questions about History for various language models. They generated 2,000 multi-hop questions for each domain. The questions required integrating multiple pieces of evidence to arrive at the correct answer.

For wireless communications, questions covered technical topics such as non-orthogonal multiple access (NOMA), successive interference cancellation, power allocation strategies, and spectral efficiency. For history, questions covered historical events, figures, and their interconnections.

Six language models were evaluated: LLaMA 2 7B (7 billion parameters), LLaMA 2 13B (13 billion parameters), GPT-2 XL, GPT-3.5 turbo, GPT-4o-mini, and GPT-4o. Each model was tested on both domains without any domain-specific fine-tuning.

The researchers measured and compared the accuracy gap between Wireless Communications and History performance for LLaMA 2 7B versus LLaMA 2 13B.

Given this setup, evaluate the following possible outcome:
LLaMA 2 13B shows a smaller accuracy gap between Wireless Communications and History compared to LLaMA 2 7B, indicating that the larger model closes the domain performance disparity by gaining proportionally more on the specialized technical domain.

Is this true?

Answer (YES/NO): YES